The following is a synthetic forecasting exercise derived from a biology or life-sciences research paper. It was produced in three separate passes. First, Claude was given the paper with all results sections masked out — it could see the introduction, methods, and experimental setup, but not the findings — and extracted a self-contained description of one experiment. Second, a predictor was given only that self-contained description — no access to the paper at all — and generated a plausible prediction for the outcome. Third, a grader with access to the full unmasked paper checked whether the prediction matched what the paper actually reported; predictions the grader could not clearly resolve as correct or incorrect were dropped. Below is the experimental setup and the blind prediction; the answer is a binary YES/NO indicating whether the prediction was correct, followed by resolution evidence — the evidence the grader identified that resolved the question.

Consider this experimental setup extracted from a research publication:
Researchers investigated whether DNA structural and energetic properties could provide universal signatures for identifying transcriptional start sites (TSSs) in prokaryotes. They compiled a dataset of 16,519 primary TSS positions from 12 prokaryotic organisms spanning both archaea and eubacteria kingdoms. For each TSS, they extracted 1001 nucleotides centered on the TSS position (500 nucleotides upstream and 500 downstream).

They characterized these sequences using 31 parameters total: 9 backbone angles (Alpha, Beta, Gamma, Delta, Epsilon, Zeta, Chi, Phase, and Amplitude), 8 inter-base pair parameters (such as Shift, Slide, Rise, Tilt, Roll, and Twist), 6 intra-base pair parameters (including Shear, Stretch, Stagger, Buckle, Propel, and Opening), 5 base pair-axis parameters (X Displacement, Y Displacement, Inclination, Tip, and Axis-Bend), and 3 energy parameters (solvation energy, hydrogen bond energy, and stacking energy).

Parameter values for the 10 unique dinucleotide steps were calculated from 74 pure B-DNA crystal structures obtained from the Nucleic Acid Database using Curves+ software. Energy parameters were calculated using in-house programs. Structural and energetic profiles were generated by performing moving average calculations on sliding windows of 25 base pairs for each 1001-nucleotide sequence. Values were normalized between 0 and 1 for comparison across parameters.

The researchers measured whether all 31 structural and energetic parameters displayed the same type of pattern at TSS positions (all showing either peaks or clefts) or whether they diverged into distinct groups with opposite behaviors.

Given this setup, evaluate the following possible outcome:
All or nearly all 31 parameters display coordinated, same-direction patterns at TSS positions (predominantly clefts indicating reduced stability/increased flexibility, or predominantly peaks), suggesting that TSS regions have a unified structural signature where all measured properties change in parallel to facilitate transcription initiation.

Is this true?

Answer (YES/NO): NO